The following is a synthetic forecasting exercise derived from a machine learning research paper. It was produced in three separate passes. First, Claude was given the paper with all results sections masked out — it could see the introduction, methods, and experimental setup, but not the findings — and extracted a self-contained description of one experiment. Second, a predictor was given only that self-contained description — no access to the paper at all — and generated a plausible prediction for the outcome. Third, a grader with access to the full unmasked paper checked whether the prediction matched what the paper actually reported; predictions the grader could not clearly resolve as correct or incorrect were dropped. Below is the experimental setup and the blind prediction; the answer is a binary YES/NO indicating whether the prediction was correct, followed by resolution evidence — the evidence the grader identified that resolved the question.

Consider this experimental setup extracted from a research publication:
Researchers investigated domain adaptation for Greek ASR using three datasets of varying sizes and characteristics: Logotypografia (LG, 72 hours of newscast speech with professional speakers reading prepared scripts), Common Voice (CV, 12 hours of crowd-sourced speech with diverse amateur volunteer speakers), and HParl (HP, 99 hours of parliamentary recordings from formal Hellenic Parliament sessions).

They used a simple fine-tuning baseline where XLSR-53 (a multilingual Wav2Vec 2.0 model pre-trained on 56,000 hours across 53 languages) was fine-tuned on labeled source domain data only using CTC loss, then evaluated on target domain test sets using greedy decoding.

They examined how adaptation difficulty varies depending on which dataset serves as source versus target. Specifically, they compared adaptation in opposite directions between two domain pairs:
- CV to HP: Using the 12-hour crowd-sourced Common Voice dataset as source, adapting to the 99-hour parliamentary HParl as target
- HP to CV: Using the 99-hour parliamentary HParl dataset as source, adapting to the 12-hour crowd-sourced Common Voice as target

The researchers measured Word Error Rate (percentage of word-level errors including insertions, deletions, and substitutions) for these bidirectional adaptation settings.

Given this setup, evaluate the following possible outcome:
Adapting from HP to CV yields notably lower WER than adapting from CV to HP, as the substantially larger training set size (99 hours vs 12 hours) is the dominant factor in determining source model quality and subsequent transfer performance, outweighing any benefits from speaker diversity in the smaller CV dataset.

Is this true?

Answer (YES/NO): YES